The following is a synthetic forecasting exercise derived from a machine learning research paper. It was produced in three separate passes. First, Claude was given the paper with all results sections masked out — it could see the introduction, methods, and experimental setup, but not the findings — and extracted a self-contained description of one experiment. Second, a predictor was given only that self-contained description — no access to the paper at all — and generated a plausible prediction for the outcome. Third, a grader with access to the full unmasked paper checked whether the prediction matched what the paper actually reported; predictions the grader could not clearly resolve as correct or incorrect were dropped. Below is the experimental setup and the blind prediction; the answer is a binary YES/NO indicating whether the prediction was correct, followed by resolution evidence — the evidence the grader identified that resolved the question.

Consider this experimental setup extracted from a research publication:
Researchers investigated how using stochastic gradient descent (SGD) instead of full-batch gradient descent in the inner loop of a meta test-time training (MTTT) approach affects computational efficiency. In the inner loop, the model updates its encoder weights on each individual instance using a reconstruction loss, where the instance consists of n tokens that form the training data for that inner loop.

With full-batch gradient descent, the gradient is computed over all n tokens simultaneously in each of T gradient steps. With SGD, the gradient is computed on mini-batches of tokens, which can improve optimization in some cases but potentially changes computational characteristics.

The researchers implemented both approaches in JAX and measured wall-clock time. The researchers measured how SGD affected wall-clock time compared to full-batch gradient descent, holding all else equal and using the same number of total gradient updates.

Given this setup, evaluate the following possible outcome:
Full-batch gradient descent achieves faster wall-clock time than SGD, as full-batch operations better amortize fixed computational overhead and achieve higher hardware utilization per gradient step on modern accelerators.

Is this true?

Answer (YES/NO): YES